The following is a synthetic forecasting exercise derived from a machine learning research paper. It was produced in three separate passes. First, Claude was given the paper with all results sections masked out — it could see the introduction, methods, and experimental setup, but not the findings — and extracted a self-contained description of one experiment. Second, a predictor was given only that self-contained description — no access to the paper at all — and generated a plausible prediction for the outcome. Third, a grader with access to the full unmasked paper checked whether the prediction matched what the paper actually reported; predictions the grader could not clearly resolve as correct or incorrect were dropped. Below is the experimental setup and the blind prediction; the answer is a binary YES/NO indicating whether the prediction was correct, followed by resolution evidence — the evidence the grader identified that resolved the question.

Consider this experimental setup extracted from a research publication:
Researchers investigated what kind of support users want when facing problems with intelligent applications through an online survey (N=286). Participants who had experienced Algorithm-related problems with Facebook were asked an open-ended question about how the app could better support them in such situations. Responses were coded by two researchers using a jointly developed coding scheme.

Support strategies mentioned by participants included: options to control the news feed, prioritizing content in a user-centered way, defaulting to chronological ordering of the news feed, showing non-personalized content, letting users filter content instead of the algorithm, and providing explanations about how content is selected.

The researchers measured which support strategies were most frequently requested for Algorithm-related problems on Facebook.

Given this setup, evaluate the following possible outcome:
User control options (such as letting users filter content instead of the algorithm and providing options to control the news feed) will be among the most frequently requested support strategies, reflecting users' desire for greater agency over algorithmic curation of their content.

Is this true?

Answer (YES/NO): YES